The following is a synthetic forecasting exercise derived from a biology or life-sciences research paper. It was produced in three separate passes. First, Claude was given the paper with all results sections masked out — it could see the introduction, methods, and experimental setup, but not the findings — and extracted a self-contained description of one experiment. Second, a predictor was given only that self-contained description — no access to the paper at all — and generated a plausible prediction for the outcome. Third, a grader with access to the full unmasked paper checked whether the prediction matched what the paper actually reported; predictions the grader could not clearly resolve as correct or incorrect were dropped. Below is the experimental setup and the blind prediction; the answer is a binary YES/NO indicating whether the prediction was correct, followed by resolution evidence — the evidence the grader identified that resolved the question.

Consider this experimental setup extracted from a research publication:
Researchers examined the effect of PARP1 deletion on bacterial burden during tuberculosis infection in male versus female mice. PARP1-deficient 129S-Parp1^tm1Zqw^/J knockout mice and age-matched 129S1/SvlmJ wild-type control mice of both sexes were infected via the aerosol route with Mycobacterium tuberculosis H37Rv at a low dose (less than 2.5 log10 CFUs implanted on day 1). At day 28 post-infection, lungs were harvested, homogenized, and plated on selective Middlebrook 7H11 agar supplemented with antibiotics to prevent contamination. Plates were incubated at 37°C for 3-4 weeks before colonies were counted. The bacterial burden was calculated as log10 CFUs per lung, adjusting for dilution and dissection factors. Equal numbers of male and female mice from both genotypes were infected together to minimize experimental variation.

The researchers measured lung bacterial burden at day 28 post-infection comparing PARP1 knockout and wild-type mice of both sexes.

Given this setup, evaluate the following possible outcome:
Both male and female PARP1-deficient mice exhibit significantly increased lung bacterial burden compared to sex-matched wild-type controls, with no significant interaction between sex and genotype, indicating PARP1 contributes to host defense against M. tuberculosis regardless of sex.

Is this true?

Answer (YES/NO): NO